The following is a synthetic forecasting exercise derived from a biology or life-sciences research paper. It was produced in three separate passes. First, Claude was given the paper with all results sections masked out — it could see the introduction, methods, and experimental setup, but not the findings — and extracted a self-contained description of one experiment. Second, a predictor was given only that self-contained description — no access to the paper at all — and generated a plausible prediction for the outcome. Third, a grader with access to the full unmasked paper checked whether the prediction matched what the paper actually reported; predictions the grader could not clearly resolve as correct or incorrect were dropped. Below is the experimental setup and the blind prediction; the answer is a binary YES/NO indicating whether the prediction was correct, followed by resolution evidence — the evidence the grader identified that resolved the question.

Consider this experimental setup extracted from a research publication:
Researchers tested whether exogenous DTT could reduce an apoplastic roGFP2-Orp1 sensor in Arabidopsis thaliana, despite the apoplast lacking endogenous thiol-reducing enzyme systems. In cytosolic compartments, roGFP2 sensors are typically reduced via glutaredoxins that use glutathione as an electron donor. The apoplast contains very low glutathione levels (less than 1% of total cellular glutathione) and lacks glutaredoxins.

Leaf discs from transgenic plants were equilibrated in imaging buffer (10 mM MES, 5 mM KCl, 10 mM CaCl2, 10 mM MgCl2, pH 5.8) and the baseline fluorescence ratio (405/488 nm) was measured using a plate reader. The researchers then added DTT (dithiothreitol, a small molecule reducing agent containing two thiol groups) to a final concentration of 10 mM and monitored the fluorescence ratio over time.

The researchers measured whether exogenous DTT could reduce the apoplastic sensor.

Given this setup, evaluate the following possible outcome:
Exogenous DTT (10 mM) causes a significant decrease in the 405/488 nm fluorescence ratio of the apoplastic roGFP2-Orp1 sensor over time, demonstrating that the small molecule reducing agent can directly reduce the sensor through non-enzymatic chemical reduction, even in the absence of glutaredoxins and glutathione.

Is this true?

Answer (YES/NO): YES